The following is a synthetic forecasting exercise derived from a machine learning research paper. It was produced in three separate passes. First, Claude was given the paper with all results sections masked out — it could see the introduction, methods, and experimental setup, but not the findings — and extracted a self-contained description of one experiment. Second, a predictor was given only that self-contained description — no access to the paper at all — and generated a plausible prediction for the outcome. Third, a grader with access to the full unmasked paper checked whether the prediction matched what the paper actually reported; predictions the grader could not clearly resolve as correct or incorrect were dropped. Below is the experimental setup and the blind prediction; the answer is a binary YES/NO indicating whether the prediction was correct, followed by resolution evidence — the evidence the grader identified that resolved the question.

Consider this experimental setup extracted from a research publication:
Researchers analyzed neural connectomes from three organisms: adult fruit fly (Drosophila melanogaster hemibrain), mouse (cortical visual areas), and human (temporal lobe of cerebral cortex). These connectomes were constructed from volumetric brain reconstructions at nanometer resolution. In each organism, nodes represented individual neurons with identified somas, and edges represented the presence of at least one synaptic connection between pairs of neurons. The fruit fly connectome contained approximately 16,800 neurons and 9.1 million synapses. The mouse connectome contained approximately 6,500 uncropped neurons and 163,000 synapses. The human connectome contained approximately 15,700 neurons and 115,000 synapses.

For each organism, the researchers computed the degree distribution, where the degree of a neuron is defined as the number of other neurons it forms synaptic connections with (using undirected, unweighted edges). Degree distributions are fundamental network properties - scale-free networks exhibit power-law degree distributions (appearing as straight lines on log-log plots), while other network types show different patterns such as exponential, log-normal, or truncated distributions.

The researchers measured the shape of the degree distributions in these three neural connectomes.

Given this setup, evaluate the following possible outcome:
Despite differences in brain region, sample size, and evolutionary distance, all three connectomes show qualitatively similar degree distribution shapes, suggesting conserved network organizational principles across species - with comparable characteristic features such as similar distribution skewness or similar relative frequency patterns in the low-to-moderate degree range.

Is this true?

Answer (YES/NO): YES